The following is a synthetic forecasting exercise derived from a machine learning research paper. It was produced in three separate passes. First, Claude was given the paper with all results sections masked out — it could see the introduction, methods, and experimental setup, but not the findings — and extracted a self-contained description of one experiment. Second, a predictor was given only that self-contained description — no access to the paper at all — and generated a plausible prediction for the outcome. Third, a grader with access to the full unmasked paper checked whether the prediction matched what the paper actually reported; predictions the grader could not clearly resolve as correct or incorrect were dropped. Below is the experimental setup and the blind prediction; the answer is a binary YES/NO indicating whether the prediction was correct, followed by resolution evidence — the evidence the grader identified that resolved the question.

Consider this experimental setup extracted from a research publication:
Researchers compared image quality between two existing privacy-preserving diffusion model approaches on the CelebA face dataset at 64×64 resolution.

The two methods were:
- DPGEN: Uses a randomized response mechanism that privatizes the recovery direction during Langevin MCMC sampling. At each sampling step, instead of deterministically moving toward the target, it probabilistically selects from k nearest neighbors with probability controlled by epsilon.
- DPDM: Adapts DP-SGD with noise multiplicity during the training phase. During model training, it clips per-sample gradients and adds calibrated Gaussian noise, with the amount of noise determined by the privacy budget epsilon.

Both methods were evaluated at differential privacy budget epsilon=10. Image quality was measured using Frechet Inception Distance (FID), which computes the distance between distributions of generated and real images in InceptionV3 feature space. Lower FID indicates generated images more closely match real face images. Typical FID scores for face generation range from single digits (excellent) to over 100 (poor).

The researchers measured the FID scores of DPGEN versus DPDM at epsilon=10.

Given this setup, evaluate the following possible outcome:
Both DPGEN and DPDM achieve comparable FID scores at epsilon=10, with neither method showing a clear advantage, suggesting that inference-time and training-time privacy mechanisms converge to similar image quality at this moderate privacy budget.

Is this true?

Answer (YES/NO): NO